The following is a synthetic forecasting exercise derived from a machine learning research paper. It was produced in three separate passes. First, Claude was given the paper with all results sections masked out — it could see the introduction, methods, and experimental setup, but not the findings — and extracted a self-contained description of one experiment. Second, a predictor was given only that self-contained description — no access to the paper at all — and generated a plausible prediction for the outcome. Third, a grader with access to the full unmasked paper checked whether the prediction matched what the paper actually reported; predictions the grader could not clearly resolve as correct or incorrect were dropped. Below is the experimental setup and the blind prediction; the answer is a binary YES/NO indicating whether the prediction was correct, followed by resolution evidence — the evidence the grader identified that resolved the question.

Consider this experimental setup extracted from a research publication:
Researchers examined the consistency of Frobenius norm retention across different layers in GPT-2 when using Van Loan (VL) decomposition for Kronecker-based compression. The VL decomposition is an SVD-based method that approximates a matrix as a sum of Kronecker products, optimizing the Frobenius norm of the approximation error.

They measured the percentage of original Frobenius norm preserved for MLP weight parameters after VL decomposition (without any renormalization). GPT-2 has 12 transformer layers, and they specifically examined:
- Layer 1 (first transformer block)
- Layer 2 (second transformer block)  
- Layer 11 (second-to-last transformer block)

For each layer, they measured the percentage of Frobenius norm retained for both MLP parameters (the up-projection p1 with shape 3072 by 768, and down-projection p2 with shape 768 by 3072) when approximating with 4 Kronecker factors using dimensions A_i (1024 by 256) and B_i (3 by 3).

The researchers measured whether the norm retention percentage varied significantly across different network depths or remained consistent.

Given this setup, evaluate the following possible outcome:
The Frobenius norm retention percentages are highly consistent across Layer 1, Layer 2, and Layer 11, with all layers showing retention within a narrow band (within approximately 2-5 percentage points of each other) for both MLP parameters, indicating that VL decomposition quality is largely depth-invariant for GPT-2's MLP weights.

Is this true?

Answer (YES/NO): YES